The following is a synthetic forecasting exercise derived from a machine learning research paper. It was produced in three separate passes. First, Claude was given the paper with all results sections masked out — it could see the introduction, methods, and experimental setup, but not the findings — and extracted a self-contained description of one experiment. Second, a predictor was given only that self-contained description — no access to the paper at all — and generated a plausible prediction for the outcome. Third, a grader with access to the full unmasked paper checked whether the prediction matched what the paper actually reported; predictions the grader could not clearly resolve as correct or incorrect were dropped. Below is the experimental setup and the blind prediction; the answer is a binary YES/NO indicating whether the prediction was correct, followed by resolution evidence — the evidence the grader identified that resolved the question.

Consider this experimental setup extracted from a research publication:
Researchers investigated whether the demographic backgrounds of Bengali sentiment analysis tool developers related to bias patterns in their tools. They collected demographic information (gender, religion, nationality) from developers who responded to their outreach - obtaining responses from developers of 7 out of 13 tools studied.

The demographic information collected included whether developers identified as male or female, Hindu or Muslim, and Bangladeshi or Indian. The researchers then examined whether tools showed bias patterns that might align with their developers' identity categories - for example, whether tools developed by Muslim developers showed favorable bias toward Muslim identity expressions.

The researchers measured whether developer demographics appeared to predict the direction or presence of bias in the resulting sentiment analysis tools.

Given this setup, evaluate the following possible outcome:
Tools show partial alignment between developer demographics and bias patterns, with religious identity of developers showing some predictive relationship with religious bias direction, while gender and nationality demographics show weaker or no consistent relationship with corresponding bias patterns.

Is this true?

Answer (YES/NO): NO